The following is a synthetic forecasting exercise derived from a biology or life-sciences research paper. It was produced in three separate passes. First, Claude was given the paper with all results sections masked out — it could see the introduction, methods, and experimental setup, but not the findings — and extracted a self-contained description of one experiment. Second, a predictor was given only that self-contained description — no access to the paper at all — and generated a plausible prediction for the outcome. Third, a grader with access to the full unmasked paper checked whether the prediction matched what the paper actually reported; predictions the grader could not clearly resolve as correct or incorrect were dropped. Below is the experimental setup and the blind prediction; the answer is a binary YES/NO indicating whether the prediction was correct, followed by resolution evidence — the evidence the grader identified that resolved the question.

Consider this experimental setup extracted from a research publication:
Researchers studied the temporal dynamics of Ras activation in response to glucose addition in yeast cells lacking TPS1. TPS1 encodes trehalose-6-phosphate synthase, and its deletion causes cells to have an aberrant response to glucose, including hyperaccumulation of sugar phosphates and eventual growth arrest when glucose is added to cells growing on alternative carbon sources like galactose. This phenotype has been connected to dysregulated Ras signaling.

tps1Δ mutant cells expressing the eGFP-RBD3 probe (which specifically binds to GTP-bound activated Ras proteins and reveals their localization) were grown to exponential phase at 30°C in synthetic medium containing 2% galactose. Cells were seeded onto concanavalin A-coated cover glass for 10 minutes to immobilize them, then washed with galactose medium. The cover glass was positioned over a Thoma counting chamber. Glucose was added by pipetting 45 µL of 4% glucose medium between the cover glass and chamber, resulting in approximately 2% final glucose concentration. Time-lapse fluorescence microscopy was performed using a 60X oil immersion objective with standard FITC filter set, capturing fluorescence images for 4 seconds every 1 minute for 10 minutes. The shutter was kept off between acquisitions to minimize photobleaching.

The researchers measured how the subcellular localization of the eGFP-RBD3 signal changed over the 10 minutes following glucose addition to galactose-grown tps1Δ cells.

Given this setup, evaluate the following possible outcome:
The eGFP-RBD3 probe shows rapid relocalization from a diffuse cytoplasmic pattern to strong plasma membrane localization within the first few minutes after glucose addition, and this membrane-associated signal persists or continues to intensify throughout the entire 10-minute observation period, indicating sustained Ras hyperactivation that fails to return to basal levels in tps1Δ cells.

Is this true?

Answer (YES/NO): NO